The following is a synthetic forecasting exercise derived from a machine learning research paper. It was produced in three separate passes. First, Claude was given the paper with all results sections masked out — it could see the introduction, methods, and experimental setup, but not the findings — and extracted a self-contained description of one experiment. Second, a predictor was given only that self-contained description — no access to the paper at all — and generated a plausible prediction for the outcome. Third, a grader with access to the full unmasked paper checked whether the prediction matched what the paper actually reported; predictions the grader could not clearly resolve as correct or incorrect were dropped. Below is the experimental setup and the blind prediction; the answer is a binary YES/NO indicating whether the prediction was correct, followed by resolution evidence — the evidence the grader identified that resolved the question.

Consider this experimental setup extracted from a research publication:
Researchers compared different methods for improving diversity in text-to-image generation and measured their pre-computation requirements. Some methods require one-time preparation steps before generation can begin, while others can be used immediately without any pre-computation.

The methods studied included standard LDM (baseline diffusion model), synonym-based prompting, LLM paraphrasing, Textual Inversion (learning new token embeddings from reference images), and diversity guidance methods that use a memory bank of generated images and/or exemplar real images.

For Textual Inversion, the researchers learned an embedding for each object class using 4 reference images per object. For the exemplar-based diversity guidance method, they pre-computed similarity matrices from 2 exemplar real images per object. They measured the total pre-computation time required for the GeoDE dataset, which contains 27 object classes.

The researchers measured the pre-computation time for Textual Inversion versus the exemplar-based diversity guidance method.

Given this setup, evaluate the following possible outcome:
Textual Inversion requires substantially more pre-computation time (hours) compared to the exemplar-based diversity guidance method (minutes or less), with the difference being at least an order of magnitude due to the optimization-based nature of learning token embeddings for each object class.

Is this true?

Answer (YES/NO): YES